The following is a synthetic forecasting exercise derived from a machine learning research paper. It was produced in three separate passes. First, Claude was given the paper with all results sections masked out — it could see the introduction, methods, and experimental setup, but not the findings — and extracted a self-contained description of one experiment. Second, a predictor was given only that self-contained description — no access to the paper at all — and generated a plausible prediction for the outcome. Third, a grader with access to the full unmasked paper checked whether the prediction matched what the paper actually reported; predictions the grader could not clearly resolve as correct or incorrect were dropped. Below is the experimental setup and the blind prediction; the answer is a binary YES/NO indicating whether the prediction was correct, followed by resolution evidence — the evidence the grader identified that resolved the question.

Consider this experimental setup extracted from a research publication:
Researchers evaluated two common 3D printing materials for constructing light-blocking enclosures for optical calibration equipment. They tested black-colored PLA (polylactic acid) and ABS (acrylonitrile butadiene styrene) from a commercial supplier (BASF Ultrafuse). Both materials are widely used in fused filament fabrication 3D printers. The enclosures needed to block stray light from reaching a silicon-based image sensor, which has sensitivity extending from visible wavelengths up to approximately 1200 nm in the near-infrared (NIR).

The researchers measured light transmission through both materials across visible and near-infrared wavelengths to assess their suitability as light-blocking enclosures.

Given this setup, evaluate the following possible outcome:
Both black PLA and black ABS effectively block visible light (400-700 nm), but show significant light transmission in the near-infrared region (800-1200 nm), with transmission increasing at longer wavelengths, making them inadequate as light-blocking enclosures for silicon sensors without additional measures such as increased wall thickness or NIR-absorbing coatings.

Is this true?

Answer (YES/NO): NO